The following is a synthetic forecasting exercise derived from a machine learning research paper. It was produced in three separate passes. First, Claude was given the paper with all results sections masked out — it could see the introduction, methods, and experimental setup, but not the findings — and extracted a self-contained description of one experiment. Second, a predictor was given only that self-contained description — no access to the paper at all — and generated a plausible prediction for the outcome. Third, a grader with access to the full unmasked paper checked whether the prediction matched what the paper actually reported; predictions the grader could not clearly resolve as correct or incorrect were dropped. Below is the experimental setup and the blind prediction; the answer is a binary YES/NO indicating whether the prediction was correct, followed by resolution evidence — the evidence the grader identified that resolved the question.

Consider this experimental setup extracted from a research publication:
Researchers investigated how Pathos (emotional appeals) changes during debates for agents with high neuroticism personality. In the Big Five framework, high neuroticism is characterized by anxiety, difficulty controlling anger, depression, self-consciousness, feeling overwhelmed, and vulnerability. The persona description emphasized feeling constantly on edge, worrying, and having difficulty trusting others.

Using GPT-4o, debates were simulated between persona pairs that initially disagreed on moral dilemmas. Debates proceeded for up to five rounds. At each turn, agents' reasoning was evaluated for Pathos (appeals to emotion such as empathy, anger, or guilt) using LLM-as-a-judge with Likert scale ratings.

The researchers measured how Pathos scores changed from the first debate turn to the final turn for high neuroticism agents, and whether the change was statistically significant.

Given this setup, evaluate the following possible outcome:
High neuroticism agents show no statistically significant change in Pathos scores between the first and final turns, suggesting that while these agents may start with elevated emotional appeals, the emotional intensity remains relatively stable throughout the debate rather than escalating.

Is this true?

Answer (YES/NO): NO